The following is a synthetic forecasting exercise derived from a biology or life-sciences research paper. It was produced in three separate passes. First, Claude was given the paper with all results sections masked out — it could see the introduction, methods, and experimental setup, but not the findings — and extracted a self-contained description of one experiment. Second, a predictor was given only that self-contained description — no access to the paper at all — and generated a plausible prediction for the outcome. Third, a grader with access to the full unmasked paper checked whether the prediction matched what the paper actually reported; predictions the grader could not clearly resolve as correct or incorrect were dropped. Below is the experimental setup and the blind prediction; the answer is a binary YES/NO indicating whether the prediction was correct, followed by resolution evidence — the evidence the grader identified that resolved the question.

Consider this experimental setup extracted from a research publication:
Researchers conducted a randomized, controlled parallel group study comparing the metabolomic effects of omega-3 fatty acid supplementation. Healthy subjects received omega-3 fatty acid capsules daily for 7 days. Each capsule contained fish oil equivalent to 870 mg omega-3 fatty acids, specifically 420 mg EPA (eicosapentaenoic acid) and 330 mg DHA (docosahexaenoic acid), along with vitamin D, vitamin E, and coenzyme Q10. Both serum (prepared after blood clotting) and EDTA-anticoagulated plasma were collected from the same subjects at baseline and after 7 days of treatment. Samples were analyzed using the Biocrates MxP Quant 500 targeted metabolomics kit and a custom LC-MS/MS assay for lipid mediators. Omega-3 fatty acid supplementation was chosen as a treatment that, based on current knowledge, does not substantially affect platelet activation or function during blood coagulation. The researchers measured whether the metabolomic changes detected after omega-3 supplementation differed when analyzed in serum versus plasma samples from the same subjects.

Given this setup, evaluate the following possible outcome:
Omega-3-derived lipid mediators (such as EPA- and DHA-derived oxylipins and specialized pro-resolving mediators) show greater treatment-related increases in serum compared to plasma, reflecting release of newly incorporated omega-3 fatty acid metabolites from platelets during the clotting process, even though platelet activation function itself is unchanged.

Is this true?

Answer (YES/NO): NO